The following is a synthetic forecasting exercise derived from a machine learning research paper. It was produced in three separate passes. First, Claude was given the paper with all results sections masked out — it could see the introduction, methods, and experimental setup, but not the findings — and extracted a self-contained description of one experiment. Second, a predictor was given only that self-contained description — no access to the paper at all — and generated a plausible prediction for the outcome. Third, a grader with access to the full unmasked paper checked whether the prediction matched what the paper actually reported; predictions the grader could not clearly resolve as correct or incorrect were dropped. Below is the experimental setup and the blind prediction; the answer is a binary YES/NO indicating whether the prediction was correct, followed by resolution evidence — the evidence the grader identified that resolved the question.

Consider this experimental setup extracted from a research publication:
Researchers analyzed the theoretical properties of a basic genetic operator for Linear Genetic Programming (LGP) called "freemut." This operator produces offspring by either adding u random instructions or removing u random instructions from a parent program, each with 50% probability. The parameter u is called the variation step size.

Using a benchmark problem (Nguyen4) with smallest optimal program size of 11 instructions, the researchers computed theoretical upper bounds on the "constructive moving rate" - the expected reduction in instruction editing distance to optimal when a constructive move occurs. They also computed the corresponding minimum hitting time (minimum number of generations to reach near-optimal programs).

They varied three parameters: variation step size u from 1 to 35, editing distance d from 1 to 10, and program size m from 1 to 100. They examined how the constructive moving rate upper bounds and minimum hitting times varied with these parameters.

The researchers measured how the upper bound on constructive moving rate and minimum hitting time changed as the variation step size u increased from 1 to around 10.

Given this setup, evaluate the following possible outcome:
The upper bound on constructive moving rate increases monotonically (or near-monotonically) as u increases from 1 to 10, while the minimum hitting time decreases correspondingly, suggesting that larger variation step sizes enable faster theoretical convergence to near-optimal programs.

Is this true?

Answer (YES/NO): YES